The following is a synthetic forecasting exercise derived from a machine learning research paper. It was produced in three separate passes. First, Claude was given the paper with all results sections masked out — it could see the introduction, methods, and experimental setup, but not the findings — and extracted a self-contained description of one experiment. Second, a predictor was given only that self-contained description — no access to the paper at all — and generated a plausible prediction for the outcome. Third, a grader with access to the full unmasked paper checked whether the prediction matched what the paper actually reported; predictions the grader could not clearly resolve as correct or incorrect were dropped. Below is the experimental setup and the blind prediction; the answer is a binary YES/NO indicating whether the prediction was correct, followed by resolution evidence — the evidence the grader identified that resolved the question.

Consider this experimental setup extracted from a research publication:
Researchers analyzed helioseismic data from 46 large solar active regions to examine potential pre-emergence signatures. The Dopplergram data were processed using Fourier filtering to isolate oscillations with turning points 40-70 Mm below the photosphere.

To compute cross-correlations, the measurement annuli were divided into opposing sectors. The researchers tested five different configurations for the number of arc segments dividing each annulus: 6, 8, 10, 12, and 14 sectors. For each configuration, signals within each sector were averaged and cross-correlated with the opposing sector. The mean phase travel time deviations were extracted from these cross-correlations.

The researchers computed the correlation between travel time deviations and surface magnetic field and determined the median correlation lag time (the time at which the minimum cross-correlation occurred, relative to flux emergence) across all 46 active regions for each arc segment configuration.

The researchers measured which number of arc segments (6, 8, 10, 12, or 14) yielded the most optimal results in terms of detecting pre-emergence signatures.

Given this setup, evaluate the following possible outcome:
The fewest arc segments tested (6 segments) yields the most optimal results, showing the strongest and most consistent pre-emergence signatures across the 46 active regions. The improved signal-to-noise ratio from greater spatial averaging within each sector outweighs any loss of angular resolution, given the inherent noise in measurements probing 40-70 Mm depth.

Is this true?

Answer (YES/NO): NO